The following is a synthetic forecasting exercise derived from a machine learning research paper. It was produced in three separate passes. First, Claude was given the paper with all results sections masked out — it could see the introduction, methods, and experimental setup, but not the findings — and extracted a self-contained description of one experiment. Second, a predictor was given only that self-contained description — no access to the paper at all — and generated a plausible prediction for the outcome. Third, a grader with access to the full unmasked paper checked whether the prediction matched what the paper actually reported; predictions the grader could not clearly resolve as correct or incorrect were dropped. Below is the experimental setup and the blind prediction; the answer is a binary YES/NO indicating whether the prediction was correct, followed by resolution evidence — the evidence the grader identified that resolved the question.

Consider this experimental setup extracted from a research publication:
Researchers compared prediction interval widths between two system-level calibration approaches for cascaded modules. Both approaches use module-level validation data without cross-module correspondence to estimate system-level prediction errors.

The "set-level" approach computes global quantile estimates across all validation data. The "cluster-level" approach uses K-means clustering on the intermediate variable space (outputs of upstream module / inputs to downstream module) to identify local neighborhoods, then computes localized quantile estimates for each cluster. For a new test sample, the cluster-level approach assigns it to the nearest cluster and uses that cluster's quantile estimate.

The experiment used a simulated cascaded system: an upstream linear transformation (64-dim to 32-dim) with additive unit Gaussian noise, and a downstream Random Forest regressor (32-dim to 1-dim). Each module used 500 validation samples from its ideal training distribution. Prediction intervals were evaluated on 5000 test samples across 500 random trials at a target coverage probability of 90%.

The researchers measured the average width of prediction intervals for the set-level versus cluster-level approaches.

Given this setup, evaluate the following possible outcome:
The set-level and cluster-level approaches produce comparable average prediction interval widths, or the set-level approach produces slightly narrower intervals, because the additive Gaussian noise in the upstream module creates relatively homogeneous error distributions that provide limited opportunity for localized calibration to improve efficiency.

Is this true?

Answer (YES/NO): NO